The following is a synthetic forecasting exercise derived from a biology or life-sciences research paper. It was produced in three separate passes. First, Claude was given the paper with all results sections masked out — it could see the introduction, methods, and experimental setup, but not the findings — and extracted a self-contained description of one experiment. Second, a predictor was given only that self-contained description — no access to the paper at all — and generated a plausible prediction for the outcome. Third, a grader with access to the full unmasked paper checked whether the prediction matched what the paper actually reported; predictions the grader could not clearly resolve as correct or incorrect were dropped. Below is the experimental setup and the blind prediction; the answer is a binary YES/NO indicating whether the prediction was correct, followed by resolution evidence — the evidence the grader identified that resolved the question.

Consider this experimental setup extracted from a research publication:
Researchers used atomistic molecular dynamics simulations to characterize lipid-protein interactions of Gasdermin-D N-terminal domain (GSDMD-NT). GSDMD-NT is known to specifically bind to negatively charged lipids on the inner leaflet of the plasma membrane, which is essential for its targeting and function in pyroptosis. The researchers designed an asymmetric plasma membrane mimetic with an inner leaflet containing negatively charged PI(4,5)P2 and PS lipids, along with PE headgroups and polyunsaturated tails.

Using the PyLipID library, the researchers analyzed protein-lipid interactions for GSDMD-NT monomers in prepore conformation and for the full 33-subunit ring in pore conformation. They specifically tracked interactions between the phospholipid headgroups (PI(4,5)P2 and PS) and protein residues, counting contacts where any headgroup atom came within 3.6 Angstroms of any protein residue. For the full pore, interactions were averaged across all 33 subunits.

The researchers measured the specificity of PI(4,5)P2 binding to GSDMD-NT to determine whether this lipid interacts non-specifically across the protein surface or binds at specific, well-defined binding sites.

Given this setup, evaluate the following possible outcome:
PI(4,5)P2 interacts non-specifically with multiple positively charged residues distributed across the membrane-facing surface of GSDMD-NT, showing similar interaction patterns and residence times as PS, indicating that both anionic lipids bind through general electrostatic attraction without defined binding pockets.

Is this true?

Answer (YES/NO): NO